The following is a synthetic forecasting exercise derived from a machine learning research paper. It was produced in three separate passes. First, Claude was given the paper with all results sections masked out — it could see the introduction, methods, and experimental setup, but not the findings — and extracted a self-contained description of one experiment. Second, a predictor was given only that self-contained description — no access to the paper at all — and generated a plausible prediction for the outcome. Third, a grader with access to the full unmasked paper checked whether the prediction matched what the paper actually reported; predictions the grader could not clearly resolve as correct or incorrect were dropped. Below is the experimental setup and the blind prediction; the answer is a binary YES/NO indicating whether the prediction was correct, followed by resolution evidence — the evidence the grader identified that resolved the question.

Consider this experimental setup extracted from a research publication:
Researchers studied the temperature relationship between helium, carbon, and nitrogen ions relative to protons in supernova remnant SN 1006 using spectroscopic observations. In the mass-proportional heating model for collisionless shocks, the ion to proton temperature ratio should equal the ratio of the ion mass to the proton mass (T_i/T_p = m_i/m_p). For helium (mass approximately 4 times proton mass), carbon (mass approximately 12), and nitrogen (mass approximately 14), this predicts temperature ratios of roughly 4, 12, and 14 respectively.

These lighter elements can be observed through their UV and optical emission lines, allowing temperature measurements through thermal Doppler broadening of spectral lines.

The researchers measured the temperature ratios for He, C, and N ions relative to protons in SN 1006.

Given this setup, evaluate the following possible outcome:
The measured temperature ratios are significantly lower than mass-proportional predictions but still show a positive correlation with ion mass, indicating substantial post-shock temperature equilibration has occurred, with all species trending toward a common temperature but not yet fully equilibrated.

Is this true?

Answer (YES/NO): NO